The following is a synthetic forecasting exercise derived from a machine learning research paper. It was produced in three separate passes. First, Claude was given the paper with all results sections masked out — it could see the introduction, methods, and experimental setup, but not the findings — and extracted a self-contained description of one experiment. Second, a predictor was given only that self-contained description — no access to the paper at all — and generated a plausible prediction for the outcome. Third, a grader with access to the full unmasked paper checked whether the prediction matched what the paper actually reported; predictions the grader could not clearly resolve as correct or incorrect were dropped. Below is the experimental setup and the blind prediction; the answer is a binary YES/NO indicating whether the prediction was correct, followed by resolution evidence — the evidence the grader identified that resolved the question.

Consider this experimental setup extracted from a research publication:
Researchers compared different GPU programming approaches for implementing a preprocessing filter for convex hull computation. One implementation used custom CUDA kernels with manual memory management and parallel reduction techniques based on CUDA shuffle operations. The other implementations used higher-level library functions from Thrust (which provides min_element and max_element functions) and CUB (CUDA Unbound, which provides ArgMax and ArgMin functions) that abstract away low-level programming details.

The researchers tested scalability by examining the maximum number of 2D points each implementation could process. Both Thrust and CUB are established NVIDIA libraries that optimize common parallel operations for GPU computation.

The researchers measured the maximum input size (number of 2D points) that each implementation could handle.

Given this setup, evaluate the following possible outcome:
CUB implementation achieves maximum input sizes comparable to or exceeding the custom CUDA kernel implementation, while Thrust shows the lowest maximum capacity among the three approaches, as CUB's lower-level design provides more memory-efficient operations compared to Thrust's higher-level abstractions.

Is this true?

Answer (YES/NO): NO